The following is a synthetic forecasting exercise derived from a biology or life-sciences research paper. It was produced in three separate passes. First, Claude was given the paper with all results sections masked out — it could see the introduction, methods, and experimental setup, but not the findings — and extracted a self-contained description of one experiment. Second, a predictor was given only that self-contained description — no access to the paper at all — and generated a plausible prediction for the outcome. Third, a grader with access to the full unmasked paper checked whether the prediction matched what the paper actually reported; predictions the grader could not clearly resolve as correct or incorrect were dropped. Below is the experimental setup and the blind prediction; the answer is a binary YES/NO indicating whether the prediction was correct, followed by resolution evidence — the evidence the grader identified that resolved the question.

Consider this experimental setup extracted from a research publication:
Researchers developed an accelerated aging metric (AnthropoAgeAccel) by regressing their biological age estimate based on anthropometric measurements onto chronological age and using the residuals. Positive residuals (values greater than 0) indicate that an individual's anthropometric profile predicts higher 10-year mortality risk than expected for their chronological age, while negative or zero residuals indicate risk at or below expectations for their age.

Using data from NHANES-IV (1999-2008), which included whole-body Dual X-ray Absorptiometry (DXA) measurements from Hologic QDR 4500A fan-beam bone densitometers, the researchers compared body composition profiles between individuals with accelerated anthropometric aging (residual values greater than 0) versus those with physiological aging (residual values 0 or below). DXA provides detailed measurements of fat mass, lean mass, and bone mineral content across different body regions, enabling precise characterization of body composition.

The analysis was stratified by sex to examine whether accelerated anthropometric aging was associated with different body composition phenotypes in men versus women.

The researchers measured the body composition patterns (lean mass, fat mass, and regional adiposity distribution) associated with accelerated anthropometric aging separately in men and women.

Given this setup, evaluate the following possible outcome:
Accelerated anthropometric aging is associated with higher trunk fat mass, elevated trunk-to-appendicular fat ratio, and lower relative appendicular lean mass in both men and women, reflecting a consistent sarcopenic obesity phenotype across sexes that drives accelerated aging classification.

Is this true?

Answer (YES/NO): NO